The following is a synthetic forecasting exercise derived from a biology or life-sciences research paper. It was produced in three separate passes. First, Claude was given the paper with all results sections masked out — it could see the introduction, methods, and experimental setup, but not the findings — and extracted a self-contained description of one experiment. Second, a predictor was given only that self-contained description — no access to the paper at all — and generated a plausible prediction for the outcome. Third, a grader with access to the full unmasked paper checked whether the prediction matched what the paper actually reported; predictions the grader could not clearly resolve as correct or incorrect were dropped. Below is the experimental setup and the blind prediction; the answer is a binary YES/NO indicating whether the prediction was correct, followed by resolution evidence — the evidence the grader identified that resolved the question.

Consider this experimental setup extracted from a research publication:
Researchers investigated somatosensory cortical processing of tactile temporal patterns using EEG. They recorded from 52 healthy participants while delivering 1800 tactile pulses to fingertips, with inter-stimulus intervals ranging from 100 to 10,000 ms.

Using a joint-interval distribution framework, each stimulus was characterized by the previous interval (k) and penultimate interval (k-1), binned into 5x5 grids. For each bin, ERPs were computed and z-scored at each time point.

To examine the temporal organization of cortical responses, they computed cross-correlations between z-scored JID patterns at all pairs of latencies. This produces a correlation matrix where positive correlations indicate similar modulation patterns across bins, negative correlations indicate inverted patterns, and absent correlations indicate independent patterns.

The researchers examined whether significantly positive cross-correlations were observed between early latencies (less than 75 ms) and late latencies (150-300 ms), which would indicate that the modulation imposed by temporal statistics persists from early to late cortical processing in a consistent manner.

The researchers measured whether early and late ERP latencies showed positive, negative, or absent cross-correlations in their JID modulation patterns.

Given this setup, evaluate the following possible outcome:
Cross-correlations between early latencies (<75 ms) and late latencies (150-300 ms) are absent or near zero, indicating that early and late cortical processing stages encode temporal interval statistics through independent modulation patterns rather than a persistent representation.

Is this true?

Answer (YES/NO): NO